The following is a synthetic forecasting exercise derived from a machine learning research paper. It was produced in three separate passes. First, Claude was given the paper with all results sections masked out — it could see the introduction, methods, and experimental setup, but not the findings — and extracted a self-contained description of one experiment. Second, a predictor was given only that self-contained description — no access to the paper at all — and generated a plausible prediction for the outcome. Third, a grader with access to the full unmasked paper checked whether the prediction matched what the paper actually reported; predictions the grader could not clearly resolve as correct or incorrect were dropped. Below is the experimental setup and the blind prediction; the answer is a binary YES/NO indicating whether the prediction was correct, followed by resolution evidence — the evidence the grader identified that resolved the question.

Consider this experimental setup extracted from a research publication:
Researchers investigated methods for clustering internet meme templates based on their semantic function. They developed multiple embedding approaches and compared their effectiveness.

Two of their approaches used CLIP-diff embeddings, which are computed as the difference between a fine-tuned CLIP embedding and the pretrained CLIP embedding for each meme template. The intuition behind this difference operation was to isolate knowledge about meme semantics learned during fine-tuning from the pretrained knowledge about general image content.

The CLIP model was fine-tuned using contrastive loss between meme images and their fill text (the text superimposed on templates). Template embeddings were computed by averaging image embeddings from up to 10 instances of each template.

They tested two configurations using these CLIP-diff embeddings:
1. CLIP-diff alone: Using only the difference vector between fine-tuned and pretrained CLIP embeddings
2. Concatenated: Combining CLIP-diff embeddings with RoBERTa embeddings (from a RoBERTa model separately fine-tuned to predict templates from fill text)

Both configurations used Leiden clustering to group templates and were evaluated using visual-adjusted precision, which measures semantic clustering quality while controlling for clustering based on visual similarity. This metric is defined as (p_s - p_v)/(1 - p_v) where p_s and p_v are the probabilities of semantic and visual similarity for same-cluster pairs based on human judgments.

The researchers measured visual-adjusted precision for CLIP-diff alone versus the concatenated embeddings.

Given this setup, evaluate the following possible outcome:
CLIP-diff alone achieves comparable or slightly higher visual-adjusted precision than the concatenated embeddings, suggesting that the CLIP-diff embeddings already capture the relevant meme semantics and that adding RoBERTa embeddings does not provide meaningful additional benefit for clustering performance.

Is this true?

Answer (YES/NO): NO